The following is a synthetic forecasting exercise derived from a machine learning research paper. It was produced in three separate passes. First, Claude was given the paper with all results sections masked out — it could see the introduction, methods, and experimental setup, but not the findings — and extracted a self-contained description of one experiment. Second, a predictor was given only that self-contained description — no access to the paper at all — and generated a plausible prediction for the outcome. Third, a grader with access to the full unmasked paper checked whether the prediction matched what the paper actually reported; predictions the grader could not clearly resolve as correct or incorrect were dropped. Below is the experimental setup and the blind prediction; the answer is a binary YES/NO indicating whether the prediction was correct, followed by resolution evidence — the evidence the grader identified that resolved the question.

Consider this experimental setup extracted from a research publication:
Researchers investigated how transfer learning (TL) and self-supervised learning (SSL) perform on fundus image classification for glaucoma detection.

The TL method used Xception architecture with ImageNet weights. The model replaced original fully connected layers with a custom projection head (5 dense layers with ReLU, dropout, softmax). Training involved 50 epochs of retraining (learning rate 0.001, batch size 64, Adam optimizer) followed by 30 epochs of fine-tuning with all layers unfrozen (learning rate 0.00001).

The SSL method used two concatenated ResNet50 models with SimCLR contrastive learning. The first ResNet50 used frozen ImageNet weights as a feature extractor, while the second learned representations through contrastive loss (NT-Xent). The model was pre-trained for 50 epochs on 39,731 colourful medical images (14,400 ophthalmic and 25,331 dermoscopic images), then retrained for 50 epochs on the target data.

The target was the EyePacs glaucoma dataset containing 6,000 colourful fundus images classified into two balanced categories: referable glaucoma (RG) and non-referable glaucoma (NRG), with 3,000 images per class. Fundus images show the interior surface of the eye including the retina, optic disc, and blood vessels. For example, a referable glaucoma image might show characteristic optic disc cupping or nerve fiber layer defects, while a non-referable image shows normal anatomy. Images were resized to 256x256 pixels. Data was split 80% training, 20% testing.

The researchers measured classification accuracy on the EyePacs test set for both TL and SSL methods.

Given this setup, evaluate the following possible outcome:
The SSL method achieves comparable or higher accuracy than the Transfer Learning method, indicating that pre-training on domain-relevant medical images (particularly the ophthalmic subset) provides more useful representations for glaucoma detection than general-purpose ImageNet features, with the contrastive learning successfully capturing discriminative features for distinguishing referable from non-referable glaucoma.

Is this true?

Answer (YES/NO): NO